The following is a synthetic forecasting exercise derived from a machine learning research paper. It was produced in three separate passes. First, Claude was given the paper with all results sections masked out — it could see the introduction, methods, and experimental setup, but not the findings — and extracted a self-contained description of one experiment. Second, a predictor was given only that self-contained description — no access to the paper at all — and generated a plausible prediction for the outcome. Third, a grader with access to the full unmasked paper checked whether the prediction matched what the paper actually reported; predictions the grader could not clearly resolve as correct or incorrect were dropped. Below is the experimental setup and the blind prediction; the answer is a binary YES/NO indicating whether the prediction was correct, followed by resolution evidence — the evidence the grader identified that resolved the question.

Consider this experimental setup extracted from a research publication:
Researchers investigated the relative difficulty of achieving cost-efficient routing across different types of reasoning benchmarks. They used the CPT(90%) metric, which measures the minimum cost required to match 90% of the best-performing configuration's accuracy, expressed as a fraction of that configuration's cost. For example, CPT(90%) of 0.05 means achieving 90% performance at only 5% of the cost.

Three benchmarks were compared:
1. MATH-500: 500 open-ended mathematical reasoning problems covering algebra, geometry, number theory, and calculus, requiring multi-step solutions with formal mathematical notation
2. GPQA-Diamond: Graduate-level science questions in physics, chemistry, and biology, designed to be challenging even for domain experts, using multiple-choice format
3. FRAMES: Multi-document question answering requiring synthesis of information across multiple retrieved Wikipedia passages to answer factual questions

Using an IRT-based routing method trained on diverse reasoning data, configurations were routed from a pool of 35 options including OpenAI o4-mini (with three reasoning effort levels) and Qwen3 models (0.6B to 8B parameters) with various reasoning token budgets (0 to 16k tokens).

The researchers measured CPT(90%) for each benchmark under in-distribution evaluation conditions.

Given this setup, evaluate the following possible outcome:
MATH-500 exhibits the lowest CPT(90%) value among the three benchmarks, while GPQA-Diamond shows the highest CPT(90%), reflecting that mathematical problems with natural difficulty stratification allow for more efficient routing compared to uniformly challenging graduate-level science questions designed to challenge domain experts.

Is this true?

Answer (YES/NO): YES